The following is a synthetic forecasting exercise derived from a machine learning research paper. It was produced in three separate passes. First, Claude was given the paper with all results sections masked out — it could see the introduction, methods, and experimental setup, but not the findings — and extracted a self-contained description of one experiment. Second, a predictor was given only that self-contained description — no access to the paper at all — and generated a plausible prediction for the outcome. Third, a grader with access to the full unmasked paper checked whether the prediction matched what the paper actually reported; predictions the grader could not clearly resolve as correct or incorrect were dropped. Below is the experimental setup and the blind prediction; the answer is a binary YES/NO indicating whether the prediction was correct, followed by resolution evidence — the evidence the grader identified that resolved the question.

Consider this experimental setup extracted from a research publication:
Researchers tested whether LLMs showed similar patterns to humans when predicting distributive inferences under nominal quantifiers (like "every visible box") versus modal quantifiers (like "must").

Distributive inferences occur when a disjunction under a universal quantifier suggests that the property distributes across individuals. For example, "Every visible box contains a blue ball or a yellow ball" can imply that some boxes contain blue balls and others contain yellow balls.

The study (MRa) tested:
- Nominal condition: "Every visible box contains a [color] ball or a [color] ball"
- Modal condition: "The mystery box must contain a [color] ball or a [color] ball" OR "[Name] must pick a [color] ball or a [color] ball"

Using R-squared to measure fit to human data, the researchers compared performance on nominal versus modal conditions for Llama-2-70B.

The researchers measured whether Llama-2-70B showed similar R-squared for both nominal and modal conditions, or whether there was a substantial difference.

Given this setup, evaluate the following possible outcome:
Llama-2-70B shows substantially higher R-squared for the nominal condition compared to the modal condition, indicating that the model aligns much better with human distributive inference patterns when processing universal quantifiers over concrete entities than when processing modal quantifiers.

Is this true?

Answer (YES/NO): NO